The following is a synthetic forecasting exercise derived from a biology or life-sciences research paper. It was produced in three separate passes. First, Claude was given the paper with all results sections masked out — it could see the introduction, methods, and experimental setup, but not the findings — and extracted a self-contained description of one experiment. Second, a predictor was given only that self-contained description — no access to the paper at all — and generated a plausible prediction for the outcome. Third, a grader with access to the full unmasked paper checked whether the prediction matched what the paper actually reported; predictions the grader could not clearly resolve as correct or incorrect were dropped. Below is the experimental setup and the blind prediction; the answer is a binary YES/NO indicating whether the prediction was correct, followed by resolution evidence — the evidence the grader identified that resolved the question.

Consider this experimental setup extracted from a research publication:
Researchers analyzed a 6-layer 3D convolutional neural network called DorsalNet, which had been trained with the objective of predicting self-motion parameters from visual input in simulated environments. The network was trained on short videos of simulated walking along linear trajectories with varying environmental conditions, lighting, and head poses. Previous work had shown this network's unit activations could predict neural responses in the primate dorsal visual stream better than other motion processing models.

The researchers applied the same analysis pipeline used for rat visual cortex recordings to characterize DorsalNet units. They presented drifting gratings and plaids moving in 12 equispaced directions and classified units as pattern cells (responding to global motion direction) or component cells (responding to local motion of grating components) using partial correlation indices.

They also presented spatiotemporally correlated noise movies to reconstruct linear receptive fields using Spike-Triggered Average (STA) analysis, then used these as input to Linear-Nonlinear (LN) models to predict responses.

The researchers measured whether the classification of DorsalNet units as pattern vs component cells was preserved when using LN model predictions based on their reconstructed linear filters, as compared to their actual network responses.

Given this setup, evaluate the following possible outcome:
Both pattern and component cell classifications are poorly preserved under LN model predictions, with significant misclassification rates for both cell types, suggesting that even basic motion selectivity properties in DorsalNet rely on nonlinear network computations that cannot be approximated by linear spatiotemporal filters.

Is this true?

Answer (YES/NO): NO